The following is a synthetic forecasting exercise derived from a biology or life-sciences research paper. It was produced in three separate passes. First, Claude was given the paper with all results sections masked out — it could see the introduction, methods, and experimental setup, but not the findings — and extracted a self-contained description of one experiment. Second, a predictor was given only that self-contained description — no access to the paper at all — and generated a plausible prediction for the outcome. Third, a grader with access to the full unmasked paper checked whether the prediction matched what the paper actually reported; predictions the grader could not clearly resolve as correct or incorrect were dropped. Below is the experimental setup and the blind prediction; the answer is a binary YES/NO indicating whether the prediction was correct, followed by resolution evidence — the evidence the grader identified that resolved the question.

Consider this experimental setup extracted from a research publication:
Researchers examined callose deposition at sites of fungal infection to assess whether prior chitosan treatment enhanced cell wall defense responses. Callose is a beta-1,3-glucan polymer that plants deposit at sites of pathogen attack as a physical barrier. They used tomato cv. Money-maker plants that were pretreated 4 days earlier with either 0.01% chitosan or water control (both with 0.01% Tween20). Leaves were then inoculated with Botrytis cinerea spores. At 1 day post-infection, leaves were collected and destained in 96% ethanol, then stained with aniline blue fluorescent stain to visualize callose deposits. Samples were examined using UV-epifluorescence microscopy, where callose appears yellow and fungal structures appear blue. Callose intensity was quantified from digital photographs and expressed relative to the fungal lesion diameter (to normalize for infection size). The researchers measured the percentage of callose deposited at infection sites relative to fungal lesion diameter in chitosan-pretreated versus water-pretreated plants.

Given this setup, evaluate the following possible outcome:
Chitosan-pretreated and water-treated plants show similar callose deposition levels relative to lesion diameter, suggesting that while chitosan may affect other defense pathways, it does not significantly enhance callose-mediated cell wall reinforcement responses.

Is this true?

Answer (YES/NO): NO